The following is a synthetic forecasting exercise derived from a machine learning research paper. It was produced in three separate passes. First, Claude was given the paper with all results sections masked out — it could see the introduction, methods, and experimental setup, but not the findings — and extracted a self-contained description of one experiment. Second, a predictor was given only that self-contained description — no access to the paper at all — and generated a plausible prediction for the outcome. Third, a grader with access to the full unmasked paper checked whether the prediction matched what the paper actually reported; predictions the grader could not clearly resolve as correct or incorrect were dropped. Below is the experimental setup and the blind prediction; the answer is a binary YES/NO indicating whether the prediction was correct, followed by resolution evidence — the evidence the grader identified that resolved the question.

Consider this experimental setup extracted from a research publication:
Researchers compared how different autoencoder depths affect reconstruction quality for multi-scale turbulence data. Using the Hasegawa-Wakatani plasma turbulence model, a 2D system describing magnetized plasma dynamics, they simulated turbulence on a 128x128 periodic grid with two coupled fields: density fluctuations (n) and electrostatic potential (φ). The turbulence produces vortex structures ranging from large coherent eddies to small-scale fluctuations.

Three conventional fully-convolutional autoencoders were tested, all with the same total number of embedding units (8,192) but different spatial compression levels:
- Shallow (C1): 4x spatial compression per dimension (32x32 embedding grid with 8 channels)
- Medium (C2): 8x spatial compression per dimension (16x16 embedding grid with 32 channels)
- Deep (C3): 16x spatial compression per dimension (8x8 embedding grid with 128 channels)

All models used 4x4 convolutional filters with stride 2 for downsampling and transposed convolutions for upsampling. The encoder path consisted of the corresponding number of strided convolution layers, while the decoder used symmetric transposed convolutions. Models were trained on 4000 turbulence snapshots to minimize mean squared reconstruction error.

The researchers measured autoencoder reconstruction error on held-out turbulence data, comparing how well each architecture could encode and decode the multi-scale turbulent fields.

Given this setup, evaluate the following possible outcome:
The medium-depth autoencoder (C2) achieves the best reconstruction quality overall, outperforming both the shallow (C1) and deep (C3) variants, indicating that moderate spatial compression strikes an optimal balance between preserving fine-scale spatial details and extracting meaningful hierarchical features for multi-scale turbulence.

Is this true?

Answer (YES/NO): NO